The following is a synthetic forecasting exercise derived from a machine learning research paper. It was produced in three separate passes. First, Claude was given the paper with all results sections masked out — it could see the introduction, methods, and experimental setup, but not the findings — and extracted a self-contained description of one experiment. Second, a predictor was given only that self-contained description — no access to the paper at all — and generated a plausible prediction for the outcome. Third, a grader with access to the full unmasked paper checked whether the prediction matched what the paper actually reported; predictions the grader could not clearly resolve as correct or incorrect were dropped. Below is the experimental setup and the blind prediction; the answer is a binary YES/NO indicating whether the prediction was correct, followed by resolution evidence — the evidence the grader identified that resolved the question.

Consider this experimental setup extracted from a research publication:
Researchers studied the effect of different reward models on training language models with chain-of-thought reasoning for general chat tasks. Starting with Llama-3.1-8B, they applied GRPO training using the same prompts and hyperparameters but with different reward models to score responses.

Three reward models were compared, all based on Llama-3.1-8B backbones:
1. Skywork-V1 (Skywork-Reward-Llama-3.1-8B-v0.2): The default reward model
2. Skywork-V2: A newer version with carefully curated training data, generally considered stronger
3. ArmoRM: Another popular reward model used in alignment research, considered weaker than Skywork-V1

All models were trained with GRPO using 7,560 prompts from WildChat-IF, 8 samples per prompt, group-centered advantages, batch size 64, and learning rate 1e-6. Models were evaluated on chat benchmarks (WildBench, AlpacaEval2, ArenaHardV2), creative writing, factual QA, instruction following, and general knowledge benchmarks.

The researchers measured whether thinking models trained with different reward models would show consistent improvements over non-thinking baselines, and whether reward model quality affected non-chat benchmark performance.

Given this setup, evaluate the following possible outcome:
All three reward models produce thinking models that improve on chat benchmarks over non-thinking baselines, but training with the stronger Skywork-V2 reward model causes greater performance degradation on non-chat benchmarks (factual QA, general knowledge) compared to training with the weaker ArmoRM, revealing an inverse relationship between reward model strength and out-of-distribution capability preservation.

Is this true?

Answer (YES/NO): NO